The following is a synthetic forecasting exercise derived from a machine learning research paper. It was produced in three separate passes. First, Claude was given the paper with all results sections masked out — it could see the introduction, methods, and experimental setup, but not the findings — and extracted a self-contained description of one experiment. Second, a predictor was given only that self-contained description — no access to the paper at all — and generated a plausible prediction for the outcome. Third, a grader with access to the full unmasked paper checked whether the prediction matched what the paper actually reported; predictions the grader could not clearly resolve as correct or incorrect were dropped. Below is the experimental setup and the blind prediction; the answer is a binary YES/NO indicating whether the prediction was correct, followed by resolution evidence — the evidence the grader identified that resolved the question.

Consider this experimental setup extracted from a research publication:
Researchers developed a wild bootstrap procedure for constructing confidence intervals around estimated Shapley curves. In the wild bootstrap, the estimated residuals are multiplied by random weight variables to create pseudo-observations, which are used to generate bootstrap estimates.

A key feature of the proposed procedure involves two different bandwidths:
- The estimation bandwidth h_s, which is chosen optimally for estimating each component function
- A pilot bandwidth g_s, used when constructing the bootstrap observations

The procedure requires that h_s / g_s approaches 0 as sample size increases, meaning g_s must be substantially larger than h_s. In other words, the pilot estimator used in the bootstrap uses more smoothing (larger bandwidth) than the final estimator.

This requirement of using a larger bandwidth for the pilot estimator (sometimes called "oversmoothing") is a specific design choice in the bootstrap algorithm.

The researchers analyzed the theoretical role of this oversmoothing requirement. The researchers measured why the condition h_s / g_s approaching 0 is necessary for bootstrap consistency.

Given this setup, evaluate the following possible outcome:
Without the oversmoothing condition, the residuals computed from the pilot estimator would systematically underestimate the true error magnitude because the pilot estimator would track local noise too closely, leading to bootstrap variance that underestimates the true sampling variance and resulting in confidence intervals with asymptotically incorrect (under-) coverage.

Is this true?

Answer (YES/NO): NO